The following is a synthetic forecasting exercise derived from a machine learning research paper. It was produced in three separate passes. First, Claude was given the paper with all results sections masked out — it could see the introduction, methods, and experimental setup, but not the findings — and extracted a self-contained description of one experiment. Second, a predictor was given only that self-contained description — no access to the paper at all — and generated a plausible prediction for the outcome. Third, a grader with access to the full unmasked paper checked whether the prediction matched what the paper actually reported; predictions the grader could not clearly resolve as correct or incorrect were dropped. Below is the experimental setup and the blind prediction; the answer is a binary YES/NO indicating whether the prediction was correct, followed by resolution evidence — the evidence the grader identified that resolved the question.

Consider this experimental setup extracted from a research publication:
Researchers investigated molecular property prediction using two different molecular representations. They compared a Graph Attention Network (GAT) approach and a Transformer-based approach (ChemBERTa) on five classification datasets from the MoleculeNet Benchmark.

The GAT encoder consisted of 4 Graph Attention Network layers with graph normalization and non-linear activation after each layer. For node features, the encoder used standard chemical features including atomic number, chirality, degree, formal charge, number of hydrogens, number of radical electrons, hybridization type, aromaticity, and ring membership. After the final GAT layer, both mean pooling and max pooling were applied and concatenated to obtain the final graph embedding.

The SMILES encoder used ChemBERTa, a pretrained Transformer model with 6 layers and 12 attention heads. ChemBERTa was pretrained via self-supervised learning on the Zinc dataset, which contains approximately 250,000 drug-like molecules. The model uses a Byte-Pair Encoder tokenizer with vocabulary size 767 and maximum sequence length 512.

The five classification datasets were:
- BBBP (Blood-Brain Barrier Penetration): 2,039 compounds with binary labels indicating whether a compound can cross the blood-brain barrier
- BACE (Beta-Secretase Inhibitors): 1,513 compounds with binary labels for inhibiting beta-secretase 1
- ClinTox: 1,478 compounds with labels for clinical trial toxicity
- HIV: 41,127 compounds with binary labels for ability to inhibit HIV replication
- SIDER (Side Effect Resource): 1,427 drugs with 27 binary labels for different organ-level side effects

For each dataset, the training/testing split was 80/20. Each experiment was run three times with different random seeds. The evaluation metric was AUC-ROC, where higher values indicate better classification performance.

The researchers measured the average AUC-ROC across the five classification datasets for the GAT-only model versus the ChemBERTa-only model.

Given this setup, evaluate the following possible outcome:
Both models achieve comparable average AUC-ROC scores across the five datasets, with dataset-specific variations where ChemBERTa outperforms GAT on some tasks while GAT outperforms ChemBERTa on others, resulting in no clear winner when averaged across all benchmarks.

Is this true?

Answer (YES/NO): NO